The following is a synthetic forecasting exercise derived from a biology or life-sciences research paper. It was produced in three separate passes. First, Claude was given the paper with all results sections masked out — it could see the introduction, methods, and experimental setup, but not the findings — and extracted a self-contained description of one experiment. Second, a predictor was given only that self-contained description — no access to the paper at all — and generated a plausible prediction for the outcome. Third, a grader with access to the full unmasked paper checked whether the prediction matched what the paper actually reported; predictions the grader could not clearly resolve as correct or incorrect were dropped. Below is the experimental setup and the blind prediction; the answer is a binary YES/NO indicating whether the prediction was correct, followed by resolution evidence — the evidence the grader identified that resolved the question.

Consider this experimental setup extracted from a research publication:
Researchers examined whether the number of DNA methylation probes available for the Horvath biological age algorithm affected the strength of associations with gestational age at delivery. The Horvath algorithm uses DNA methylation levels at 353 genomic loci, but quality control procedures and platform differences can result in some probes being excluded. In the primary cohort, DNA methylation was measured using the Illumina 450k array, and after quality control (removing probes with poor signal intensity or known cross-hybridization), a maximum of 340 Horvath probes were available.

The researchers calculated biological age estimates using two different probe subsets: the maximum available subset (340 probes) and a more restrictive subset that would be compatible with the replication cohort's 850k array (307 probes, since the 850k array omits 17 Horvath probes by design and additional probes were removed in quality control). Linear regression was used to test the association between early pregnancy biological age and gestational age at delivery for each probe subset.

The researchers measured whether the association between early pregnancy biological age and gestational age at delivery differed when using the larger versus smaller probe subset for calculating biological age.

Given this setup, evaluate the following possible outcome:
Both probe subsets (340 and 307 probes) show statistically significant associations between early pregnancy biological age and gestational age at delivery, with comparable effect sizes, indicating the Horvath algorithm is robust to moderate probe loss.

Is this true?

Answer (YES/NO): NO